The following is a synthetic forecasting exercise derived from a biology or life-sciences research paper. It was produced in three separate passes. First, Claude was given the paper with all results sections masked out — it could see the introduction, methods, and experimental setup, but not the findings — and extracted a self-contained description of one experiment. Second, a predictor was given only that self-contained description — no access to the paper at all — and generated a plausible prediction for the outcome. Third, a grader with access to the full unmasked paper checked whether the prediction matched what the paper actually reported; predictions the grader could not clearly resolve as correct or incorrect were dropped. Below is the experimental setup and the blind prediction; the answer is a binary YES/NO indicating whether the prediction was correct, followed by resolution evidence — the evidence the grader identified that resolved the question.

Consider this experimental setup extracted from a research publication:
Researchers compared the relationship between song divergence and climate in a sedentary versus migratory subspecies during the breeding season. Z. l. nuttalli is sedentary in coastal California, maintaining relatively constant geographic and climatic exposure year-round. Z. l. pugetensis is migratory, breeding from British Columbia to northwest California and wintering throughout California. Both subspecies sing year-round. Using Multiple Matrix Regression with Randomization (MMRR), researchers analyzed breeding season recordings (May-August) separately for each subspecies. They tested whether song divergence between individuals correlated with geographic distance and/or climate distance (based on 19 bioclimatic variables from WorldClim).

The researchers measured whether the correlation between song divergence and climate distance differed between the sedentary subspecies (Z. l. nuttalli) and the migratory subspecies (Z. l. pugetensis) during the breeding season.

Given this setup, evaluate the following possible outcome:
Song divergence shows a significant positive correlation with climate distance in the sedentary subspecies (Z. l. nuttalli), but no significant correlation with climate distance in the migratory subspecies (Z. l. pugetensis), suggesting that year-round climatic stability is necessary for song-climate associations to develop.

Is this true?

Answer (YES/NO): NO